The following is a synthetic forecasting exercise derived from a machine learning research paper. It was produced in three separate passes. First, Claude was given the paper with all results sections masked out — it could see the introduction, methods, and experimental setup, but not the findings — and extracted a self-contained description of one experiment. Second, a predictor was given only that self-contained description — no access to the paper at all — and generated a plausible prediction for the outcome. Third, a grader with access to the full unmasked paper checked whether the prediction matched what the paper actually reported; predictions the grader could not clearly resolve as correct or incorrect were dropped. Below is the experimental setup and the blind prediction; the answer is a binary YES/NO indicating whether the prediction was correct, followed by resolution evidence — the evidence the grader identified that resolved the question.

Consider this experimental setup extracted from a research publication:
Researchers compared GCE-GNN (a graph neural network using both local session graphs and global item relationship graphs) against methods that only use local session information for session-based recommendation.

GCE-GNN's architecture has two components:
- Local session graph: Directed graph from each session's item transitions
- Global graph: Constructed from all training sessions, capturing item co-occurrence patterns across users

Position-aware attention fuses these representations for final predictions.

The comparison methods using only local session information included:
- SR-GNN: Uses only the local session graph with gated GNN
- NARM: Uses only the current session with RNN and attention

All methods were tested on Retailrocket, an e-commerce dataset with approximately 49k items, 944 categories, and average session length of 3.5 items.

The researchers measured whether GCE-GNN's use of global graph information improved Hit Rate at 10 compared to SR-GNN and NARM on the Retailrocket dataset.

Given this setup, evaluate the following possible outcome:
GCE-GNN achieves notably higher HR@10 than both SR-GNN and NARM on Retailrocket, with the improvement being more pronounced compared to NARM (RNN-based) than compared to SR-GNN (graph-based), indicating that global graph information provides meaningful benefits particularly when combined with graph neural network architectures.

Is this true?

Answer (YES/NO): NO